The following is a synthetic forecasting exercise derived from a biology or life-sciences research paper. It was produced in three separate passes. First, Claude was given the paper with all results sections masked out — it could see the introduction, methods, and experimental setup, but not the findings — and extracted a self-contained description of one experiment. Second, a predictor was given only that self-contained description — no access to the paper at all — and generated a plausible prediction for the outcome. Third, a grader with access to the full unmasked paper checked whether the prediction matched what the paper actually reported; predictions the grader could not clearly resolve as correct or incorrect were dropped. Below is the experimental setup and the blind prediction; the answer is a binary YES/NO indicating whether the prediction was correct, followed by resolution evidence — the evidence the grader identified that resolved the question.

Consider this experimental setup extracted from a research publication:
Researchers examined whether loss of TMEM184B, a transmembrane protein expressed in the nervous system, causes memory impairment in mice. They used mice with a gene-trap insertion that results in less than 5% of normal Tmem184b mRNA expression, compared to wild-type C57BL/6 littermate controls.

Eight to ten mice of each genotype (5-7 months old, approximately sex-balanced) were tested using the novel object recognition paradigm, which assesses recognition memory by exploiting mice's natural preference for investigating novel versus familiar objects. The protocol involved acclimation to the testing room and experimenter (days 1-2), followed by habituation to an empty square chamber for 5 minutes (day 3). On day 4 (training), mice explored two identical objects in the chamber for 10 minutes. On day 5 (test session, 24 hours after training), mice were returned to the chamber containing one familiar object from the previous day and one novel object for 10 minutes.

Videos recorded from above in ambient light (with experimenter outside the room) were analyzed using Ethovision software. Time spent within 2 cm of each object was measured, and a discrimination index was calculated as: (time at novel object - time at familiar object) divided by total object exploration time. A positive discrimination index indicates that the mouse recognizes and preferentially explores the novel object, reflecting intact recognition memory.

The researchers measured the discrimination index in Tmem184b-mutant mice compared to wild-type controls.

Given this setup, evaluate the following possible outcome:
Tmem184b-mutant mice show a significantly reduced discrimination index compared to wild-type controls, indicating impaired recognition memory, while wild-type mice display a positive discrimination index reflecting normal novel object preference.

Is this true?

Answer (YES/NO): NO